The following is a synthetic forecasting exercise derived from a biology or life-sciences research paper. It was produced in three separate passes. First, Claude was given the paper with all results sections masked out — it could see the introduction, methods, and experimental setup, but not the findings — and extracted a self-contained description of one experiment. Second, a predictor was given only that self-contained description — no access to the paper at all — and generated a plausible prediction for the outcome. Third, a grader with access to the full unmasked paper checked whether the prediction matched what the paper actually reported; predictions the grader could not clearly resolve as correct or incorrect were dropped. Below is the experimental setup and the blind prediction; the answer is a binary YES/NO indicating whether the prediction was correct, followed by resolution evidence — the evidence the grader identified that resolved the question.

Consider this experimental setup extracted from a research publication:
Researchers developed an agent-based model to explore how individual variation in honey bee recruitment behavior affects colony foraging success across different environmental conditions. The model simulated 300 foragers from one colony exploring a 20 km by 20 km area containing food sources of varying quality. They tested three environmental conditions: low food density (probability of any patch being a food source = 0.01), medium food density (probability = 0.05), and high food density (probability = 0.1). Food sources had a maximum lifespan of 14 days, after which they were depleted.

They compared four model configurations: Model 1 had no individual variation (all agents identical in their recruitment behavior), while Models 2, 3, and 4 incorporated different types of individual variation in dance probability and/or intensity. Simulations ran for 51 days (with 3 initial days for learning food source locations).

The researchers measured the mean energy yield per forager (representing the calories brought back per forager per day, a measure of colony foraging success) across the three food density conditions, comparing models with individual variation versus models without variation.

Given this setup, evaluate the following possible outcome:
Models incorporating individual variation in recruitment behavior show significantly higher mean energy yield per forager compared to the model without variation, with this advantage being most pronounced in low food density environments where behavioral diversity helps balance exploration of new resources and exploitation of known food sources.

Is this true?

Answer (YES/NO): NO